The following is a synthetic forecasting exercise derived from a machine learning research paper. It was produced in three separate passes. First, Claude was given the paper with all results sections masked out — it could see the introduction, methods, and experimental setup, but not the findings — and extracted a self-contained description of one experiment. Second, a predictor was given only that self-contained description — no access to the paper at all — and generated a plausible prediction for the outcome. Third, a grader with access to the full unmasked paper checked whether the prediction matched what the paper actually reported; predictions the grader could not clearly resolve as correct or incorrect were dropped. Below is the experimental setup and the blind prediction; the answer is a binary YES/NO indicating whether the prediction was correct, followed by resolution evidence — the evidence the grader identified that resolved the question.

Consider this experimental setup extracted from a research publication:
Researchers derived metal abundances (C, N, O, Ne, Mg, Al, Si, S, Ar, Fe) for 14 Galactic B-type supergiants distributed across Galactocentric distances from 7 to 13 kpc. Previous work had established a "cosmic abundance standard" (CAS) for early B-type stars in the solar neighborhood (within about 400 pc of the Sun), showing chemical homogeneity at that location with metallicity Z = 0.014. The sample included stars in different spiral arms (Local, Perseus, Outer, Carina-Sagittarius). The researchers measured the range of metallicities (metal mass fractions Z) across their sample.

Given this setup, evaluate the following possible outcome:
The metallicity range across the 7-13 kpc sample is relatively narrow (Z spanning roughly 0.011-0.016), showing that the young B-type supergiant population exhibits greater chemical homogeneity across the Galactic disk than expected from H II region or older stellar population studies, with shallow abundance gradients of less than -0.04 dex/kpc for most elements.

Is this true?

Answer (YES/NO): NO